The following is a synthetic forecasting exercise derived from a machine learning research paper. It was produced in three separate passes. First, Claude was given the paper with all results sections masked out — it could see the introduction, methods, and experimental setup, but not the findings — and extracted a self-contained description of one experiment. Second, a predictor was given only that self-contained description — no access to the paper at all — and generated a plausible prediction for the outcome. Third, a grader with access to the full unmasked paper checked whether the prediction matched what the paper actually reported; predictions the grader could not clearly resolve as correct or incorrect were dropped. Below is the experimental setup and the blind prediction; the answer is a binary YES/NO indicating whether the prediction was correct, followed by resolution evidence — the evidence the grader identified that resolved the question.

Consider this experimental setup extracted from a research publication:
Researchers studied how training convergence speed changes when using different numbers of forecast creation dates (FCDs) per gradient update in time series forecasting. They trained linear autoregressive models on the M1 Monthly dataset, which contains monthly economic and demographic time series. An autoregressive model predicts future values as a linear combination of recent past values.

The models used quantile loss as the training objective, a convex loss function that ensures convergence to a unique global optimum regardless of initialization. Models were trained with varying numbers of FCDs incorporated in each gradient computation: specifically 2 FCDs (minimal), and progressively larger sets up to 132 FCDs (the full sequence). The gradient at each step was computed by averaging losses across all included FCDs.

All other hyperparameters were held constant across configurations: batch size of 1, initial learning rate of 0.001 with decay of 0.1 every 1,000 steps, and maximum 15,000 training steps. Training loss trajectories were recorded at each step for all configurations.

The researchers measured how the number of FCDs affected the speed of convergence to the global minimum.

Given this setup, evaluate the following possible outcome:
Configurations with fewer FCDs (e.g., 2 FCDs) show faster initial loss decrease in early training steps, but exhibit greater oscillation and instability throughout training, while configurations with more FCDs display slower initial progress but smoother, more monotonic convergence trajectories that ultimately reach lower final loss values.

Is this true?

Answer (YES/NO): NO